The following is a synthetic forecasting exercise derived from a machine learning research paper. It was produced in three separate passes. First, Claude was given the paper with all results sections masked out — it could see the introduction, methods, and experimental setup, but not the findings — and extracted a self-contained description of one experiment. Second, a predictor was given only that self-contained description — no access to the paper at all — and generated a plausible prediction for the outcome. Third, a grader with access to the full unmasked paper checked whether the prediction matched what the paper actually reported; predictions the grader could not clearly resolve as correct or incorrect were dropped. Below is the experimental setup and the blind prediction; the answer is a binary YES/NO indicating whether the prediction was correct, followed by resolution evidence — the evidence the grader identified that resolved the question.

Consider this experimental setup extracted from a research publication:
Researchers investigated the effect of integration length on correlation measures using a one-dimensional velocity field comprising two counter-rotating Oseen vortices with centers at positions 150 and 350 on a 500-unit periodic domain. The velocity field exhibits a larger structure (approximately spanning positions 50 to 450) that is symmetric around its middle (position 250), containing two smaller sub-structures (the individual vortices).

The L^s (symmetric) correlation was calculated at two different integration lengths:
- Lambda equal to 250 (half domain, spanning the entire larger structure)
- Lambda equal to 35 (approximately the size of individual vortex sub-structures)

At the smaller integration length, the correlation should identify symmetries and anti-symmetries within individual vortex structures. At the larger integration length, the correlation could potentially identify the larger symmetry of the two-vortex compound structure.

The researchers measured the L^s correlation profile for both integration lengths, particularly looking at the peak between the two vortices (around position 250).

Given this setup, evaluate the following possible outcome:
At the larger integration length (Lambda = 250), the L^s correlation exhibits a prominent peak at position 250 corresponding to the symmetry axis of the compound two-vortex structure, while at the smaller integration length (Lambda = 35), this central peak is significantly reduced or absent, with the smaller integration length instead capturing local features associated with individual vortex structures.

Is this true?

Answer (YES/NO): YES